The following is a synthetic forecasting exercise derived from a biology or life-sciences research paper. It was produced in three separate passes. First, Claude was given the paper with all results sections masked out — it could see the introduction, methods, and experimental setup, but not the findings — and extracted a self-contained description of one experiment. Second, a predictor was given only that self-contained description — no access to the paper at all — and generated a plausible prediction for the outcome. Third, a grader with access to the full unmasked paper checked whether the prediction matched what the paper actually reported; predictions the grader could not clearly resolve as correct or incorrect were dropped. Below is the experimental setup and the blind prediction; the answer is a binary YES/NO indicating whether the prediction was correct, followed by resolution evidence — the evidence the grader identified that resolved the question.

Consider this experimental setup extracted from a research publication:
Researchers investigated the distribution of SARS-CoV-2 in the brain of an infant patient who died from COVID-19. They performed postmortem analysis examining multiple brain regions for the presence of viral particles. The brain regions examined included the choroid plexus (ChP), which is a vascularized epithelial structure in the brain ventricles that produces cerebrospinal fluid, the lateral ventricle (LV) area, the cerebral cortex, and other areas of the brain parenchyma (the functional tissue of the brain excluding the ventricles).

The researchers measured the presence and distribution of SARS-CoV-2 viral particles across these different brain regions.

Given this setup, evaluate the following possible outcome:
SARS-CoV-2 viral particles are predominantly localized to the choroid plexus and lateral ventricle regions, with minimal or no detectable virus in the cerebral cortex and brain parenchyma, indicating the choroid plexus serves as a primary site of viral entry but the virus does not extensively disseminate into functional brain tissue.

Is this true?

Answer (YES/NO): YES